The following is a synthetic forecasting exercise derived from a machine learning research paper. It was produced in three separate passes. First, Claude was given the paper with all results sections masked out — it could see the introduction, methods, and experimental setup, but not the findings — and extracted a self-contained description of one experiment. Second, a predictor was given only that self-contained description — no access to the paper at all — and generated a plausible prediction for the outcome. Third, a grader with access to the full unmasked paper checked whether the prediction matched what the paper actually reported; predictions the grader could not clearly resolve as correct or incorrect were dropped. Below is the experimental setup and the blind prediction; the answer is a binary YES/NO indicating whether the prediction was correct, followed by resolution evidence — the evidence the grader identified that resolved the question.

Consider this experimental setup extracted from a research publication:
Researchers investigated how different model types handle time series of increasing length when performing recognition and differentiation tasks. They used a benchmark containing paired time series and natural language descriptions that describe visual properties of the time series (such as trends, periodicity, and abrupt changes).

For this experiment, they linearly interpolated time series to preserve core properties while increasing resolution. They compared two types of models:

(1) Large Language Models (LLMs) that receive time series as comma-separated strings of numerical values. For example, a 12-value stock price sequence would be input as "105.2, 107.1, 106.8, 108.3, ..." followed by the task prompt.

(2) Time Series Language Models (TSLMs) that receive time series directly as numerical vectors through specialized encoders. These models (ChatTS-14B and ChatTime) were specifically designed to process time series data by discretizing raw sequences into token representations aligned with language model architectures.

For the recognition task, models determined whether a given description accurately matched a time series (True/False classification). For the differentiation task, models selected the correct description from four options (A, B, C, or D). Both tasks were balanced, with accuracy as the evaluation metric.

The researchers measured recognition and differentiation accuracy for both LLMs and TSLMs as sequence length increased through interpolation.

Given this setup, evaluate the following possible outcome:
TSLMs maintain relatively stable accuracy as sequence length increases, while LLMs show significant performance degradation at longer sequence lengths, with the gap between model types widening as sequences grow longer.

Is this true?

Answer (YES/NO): NO